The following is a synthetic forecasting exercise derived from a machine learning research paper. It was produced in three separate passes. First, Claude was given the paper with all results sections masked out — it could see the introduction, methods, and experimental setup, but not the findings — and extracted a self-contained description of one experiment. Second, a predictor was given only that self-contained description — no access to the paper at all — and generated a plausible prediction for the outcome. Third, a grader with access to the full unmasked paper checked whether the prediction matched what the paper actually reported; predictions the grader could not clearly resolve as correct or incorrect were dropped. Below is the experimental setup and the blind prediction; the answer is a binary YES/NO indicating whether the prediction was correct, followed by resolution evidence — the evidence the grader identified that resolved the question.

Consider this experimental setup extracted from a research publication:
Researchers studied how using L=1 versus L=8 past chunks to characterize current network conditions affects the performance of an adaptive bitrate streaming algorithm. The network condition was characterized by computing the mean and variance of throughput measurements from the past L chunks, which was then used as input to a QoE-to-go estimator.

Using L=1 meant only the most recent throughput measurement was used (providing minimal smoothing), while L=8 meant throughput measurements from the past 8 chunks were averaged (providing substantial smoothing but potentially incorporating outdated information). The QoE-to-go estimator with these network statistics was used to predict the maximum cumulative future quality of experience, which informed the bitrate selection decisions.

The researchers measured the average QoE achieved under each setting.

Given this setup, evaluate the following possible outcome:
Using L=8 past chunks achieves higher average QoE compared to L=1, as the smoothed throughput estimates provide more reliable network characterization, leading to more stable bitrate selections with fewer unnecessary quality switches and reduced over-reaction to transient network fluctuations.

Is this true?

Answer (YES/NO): NO